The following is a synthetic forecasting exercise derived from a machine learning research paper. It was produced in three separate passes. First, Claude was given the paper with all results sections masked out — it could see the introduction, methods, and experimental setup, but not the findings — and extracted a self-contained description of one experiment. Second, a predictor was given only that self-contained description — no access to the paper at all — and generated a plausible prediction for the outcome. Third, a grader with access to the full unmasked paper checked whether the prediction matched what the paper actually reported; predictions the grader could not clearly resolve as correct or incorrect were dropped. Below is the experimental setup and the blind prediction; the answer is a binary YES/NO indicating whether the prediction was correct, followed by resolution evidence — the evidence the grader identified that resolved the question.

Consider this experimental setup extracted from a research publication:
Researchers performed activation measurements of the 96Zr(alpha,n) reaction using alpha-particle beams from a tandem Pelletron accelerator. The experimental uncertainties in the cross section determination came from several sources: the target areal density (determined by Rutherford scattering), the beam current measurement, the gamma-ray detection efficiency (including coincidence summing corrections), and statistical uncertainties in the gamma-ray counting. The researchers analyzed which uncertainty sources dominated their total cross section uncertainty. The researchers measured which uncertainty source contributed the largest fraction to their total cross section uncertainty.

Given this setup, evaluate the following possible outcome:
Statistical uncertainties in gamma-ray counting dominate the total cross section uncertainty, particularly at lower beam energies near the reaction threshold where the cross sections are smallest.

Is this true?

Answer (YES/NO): NO